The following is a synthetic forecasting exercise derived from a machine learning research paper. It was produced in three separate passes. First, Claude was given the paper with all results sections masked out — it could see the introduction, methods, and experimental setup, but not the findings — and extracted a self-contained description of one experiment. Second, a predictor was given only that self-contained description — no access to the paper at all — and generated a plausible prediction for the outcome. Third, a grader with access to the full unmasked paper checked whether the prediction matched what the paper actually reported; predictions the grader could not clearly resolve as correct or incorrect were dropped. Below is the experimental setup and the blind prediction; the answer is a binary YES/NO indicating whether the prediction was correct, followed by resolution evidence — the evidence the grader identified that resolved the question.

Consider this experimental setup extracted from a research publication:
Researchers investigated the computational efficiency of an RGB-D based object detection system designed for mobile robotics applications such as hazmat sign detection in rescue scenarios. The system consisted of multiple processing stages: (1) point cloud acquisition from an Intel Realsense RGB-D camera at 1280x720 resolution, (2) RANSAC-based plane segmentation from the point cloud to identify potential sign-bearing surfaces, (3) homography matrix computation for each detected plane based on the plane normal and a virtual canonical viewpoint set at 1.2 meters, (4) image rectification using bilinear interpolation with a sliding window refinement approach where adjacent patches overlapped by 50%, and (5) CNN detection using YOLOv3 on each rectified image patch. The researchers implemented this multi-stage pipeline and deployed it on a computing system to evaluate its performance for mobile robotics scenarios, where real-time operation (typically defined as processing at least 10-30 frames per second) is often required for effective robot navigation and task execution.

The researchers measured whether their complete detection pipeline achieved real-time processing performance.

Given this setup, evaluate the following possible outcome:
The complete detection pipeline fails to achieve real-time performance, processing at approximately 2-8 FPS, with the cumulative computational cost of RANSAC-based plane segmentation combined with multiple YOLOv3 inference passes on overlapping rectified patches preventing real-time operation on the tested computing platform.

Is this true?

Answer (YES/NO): NO